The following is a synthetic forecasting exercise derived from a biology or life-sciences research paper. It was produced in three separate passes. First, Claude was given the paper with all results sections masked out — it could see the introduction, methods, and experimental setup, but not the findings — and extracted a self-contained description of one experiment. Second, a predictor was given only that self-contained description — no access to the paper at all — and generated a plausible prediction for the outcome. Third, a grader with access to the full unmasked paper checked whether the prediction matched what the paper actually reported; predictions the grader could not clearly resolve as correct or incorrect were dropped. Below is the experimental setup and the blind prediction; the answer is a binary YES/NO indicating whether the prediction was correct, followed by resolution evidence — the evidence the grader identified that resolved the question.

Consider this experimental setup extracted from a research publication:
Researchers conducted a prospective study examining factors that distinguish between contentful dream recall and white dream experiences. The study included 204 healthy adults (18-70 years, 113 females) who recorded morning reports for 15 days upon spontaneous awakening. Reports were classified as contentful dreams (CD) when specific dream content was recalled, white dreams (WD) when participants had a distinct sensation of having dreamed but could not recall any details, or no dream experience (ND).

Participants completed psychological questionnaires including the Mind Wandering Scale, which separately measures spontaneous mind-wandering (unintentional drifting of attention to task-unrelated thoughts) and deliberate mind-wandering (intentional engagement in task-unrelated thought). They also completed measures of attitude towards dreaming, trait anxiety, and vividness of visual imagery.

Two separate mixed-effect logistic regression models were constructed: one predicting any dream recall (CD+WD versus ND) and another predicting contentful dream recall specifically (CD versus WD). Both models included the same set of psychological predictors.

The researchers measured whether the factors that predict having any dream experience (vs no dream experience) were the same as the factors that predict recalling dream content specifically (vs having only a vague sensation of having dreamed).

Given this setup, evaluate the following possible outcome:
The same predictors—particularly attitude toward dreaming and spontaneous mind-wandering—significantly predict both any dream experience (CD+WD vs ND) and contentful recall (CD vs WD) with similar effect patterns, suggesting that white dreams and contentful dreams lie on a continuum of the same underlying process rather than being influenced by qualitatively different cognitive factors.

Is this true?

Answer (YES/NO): NO